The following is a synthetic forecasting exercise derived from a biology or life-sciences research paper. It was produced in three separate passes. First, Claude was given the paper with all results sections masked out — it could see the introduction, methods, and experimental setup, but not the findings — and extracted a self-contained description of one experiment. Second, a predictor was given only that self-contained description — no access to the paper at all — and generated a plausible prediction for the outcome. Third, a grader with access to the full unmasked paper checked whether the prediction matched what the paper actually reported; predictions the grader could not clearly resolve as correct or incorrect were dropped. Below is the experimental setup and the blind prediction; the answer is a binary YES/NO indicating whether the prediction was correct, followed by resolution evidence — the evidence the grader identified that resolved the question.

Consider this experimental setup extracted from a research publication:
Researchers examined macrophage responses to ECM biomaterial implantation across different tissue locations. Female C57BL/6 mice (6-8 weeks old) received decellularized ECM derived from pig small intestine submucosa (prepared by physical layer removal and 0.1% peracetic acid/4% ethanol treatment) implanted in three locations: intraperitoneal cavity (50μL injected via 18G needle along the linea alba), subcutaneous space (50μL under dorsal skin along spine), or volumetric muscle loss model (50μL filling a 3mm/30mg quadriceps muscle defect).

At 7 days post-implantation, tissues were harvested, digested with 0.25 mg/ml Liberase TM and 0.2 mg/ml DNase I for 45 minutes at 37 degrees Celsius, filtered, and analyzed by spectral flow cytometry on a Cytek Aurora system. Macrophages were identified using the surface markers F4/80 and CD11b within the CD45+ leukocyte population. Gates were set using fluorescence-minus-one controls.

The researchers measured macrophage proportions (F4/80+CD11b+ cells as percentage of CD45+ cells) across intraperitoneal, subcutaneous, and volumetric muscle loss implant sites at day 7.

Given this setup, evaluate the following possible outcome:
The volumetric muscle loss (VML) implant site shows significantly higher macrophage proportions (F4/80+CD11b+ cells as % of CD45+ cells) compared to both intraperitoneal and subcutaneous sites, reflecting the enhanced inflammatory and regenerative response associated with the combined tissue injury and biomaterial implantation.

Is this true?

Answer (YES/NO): NO